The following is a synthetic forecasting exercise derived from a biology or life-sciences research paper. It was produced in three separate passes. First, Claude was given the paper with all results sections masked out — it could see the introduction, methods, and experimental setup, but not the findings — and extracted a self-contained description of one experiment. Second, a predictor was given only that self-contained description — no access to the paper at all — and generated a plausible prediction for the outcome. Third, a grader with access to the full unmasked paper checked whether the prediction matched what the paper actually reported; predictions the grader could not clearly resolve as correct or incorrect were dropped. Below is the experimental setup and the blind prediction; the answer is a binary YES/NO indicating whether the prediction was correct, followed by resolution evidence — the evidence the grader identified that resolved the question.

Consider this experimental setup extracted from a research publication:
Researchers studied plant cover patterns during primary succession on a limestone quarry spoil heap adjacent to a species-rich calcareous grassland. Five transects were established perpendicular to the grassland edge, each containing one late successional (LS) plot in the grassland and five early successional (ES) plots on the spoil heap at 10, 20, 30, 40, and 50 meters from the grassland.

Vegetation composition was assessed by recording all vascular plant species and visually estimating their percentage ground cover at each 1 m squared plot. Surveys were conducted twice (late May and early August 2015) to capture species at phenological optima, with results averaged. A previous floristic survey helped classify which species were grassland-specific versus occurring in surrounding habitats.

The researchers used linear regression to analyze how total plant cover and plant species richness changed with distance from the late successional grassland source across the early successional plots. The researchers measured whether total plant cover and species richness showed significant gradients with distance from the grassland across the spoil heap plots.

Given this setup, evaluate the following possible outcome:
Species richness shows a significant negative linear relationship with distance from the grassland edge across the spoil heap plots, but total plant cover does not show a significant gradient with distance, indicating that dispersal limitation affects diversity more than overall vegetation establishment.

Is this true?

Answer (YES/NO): NO